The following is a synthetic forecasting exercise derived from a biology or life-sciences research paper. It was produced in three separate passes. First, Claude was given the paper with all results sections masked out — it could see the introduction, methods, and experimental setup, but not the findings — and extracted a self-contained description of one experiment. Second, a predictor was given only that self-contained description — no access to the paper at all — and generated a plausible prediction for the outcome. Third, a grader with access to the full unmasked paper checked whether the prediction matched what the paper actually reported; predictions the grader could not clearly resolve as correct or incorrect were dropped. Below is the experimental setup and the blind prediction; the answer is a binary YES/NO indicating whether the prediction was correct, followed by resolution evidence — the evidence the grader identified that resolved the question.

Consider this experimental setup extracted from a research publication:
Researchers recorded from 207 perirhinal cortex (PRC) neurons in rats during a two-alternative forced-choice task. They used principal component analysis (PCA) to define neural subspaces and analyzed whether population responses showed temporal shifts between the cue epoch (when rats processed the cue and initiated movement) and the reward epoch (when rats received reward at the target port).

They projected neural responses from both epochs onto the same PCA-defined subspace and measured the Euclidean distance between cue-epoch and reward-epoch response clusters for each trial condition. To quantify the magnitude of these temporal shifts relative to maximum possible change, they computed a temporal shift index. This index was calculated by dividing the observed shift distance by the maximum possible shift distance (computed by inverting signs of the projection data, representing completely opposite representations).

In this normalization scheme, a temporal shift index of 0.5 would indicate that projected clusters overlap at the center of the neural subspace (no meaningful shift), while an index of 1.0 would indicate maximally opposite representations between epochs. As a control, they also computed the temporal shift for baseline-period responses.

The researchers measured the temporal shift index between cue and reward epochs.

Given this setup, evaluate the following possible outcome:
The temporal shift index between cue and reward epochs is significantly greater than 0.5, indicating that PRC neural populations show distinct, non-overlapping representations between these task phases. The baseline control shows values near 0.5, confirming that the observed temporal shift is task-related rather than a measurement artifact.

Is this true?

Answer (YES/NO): YES